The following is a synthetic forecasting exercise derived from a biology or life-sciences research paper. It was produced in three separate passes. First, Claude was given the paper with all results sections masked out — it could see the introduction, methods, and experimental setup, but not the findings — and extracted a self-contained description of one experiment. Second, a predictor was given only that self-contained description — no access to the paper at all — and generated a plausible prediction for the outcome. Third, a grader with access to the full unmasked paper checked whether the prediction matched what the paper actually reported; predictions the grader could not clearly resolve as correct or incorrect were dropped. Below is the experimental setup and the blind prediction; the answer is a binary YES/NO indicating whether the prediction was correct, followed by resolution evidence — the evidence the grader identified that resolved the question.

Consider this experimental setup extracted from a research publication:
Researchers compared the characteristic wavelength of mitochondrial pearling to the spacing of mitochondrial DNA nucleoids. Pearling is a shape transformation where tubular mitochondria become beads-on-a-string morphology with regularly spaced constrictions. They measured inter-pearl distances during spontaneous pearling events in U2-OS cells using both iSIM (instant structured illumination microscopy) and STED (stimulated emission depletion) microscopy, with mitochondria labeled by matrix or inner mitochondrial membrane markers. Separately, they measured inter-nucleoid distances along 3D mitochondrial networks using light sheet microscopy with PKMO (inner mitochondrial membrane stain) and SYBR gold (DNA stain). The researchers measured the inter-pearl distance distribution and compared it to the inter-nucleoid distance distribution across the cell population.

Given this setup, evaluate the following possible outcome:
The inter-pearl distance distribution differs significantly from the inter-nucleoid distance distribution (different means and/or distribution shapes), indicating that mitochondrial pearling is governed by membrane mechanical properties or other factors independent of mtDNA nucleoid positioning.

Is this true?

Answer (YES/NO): NO